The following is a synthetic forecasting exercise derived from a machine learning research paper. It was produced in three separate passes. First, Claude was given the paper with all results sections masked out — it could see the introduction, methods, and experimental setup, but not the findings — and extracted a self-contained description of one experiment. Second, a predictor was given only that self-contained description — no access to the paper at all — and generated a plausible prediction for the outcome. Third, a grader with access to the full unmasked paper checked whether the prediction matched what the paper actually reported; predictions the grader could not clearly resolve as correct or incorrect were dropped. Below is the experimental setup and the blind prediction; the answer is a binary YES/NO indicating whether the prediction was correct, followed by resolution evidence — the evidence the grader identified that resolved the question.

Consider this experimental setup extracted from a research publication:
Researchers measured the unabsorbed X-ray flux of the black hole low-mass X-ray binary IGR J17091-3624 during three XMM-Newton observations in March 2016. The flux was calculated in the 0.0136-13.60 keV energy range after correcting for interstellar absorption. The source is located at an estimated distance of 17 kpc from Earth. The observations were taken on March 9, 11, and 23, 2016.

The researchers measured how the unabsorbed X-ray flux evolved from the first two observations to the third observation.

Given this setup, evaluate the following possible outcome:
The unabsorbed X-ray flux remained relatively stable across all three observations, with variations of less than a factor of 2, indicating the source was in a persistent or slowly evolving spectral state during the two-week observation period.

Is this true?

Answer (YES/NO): NO